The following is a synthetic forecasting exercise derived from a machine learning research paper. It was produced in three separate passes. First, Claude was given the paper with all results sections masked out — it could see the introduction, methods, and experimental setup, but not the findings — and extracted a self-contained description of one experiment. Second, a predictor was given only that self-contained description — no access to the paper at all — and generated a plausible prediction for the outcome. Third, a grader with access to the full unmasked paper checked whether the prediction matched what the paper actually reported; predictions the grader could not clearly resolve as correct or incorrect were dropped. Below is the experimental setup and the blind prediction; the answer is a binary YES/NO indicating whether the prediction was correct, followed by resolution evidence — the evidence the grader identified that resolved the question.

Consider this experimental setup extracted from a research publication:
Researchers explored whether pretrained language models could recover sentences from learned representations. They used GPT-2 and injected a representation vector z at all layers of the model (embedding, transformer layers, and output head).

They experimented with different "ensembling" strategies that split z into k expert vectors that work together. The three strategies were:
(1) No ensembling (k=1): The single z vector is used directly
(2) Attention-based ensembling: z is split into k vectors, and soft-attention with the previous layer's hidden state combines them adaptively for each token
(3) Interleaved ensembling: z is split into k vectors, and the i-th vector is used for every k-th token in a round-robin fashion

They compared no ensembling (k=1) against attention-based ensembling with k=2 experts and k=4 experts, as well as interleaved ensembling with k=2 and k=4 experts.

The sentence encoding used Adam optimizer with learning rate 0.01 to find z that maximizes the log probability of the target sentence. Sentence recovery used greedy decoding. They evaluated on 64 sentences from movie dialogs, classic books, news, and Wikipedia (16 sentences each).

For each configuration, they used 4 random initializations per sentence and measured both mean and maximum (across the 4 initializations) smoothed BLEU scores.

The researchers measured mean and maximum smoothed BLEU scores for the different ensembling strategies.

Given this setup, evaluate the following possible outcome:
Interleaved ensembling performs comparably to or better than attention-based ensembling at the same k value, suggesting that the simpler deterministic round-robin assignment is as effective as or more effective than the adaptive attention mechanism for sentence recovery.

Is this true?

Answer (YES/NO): NO